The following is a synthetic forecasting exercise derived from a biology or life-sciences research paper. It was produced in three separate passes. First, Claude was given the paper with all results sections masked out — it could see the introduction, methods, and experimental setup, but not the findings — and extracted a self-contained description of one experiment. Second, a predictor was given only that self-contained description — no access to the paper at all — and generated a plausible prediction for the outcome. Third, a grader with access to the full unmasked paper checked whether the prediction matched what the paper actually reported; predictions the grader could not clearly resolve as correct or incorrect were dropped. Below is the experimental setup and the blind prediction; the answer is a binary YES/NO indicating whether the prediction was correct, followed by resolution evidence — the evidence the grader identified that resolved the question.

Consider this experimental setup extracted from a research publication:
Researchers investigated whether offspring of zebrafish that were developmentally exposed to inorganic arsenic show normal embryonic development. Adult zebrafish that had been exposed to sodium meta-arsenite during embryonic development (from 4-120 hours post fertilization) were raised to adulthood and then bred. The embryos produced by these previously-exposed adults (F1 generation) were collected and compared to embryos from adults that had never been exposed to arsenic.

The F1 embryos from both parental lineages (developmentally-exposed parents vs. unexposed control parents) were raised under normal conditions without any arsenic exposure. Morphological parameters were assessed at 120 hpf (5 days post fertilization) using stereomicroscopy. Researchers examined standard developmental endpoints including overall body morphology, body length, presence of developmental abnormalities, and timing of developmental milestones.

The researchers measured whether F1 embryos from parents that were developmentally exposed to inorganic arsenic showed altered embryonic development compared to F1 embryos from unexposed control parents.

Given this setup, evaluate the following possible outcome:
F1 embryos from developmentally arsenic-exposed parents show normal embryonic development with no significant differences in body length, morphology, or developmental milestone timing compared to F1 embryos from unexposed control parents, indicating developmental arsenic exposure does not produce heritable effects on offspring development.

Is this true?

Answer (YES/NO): YES